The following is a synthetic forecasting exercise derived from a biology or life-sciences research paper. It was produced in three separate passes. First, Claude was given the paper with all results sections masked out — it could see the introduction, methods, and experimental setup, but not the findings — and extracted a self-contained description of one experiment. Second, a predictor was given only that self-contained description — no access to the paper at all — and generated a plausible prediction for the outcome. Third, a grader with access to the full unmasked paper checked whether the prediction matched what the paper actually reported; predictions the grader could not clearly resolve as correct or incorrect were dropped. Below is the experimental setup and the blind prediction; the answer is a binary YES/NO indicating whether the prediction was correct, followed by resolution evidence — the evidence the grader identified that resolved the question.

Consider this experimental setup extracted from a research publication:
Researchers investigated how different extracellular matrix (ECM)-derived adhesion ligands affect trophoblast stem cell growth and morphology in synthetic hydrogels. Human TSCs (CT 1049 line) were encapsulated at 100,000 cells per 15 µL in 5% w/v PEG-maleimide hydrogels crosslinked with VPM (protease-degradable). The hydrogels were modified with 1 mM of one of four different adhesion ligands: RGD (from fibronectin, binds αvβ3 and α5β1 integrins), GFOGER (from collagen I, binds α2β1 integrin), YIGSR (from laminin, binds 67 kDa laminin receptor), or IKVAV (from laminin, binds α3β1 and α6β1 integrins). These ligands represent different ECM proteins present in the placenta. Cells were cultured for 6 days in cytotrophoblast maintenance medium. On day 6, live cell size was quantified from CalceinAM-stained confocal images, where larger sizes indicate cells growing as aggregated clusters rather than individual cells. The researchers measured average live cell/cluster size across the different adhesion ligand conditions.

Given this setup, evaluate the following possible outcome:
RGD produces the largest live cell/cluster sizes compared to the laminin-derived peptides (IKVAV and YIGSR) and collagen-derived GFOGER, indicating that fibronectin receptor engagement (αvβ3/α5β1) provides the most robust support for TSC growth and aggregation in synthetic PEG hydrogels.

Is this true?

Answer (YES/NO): NO